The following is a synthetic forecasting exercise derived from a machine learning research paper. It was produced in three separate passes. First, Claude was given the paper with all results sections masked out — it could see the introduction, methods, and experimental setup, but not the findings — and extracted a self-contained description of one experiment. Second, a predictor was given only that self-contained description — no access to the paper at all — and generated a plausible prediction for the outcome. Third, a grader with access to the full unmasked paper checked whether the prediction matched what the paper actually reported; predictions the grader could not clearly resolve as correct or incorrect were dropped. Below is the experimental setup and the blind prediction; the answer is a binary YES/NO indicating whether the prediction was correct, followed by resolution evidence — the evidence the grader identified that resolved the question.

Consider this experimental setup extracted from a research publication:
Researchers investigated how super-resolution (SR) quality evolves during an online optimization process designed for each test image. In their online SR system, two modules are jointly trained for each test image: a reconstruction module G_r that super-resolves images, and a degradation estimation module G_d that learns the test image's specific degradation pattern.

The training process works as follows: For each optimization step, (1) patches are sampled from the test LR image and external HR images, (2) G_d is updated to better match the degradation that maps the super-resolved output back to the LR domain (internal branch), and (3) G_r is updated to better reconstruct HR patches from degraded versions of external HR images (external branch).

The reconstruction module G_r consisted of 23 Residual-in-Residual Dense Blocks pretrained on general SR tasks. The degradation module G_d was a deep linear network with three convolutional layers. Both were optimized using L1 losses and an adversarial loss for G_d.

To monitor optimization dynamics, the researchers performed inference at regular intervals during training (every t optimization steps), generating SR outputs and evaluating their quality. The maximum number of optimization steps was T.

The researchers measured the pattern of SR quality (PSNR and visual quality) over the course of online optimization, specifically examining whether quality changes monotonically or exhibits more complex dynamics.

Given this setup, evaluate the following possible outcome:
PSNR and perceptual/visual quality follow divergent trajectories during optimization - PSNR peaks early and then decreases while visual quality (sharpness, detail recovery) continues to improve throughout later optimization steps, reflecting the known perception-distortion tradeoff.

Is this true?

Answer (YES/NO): NO